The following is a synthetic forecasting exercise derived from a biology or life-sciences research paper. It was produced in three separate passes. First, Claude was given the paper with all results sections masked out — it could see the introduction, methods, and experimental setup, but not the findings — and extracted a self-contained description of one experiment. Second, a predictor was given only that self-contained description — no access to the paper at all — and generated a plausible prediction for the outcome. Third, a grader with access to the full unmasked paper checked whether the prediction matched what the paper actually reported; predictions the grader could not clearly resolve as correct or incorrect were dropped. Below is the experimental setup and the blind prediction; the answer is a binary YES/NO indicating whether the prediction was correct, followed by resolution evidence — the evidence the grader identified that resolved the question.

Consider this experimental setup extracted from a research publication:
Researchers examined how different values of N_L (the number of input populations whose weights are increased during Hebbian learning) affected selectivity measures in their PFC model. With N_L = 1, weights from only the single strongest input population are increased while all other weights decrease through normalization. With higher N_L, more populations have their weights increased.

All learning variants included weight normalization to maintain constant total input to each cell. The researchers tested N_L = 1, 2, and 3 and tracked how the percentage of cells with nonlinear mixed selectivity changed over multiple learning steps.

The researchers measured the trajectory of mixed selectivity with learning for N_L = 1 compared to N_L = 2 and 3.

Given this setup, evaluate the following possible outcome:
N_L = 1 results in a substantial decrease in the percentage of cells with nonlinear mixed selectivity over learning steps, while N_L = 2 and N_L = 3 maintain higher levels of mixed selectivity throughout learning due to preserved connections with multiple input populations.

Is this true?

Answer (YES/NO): NO